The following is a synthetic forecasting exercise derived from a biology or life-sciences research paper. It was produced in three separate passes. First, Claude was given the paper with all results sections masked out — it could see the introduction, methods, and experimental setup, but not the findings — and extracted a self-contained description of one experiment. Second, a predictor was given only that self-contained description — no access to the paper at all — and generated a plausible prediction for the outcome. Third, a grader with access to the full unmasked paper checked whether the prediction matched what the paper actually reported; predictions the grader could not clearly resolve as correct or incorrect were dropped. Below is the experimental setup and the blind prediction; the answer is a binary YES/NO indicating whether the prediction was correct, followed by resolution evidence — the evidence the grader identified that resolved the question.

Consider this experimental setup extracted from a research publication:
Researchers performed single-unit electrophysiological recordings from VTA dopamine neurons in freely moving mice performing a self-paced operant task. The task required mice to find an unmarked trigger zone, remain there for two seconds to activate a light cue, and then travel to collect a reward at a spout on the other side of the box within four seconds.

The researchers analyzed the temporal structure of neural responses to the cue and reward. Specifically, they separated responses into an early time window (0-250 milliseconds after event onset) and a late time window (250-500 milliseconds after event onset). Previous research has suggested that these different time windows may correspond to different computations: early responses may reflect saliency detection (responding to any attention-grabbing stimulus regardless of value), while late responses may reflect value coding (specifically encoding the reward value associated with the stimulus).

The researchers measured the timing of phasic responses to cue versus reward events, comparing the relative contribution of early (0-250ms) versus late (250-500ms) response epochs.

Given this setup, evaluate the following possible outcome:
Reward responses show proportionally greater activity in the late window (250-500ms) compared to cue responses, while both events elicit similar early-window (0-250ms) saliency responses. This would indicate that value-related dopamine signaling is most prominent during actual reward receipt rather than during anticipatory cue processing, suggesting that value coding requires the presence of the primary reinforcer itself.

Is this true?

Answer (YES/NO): NO